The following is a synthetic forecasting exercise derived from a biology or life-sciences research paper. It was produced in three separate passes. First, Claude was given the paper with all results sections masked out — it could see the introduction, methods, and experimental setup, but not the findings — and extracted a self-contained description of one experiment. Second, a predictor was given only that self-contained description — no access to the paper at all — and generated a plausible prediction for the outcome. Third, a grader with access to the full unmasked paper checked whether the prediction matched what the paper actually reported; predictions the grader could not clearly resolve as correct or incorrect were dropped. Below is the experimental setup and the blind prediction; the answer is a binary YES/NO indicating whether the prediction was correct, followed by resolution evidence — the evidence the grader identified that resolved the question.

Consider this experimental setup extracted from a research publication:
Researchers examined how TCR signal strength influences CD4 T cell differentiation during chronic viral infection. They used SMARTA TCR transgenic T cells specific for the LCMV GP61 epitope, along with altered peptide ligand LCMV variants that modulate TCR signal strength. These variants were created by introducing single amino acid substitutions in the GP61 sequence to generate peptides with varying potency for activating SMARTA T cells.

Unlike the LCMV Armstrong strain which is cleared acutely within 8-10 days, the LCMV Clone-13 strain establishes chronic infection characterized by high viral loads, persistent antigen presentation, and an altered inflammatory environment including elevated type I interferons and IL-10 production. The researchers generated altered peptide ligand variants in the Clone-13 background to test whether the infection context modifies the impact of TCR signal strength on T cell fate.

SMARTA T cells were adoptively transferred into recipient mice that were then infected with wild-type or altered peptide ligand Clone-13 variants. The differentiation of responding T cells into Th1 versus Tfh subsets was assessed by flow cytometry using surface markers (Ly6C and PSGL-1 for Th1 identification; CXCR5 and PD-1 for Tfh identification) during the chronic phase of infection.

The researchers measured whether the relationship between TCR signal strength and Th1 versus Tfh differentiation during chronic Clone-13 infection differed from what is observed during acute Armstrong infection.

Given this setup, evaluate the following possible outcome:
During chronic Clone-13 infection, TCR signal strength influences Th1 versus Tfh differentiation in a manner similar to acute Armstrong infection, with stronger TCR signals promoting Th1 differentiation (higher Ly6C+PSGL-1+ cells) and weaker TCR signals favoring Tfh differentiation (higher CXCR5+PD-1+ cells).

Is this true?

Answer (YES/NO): NO